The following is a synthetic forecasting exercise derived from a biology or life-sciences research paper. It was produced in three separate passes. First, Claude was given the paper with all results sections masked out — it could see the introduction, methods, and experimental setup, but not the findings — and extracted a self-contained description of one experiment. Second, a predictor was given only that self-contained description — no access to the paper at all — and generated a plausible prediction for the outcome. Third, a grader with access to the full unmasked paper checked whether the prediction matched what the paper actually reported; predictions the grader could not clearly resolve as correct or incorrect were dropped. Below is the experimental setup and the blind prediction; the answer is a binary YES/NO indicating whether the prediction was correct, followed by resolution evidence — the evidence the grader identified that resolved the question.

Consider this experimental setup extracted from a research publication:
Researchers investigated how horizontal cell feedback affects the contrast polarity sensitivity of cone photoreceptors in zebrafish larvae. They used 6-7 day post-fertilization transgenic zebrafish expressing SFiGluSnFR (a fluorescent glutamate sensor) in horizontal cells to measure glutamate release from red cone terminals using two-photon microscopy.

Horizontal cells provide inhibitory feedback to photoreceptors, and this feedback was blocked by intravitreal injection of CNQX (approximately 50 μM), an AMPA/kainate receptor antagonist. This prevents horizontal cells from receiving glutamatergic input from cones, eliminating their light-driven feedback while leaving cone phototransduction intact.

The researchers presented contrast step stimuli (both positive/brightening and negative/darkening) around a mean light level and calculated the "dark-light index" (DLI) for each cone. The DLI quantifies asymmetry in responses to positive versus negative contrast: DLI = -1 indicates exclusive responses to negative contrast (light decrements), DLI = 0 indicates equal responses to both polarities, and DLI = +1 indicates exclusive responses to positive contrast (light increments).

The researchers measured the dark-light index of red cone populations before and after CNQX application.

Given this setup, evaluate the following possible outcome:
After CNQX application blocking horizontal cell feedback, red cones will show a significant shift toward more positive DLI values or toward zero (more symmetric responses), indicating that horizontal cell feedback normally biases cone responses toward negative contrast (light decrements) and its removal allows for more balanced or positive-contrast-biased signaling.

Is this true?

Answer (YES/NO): NO